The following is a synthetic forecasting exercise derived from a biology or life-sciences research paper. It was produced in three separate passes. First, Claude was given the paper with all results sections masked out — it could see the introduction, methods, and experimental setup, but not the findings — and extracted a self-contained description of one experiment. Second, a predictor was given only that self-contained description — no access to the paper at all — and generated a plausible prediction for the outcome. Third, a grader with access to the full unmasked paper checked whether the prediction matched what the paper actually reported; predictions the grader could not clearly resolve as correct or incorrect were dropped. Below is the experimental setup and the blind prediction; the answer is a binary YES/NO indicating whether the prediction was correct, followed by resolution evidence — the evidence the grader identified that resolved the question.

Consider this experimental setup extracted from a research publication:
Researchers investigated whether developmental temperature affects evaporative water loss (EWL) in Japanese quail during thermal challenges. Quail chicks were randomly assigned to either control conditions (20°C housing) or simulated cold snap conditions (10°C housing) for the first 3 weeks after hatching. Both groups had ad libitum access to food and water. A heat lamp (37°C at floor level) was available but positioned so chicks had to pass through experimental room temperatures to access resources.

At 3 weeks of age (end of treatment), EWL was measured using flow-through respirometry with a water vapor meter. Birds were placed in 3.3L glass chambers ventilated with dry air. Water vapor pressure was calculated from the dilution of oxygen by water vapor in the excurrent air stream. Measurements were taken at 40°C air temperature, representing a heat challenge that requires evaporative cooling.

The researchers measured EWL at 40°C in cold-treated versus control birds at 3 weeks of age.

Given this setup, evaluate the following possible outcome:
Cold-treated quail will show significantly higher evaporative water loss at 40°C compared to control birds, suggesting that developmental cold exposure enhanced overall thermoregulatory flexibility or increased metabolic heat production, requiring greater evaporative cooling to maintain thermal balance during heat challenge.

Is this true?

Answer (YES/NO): NO